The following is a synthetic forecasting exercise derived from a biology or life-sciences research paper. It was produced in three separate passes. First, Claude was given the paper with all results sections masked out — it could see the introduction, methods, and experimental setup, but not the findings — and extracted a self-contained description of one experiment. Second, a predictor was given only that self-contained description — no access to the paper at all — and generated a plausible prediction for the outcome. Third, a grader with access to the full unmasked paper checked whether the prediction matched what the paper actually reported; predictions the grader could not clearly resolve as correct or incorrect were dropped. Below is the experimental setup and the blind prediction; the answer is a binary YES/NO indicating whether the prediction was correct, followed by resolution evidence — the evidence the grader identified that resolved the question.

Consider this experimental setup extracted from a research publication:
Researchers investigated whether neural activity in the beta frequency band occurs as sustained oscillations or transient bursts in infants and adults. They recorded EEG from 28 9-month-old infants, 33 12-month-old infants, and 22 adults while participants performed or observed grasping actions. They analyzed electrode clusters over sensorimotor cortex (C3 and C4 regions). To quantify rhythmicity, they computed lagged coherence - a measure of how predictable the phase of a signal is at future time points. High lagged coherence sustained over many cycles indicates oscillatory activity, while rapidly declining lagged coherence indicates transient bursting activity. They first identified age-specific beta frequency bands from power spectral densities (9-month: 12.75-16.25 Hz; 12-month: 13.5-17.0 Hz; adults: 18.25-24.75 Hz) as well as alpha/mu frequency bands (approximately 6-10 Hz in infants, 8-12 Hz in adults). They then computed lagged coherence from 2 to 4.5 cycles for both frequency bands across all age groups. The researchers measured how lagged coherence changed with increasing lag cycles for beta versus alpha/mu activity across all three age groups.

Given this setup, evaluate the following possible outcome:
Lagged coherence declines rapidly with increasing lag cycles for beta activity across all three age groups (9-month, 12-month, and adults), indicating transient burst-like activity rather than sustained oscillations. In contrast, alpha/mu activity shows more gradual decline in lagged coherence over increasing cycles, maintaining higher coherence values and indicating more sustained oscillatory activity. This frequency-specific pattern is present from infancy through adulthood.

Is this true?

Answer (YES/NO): YES